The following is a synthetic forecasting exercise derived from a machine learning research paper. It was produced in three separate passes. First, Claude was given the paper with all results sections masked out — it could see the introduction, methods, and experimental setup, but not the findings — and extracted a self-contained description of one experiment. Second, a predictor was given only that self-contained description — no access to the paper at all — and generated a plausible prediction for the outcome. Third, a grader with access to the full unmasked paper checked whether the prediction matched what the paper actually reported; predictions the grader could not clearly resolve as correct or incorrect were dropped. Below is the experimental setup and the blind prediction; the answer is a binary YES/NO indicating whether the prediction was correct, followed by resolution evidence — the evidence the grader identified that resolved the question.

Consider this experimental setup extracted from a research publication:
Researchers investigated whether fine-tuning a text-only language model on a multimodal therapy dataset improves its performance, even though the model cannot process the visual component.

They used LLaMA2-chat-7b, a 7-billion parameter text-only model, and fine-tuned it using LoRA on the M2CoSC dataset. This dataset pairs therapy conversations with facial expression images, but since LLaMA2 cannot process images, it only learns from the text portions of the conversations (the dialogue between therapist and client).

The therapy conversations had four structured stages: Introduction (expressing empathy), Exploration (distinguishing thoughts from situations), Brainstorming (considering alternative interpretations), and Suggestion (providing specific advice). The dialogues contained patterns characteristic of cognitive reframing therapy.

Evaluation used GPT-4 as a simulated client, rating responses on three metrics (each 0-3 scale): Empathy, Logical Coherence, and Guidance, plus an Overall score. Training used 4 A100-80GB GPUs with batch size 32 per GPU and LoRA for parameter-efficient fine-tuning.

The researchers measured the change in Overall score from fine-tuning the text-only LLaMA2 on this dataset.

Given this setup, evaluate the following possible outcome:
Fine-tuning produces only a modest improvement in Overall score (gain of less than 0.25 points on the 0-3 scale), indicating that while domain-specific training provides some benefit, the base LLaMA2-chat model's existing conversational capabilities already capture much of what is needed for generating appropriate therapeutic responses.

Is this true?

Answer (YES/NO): YES